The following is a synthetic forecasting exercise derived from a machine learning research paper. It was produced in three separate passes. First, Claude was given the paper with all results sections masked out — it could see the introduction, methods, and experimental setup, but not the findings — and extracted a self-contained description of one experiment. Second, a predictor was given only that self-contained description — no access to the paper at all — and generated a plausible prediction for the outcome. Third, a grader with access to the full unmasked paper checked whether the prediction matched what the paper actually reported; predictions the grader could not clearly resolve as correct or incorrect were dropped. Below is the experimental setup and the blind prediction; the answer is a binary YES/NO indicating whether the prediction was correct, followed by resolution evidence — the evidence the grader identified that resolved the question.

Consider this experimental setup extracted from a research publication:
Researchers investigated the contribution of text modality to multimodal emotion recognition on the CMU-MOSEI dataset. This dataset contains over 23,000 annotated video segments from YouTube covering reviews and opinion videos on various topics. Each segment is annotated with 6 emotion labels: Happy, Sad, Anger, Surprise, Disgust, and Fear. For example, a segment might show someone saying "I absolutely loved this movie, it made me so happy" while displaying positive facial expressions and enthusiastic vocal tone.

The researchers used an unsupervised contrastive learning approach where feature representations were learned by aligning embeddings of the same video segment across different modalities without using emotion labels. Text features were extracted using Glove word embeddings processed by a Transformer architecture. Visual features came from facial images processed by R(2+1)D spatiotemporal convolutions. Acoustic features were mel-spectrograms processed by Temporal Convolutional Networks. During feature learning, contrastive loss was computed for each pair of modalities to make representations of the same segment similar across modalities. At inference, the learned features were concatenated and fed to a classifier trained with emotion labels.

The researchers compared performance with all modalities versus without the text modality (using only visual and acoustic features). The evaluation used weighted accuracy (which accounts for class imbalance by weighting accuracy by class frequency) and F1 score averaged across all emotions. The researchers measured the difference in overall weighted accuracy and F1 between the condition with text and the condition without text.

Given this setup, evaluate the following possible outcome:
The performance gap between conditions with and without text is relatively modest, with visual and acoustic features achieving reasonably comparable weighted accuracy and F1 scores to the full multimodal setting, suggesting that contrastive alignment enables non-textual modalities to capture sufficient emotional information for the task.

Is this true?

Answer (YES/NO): NO